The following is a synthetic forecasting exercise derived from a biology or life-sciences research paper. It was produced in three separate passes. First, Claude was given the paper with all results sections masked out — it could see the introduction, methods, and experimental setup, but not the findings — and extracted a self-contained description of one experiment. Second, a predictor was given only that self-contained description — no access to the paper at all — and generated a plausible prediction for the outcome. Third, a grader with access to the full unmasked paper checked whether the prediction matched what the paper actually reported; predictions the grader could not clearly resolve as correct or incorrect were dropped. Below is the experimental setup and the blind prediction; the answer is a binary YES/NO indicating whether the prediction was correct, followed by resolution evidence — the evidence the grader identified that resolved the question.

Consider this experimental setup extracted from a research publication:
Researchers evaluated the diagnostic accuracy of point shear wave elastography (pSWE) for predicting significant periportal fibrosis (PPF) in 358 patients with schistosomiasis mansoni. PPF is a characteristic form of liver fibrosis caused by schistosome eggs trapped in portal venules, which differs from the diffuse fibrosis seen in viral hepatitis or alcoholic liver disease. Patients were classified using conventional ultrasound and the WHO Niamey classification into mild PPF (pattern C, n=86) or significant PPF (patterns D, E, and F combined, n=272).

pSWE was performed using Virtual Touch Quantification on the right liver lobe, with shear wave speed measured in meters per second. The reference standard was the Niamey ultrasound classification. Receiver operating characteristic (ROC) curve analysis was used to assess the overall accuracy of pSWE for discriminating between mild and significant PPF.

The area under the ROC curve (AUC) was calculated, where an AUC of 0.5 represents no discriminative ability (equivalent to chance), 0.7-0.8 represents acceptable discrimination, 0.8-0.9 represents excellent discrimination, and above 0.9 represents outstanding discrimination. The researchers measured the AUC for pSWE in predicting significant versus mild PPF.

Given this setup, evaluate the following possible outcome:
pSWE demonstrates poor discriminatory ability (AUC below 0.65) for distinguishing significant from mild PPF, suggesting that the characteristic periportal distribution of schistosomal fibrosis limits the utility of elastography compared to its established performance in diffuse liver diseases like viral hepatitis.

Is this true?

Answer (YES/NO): NO